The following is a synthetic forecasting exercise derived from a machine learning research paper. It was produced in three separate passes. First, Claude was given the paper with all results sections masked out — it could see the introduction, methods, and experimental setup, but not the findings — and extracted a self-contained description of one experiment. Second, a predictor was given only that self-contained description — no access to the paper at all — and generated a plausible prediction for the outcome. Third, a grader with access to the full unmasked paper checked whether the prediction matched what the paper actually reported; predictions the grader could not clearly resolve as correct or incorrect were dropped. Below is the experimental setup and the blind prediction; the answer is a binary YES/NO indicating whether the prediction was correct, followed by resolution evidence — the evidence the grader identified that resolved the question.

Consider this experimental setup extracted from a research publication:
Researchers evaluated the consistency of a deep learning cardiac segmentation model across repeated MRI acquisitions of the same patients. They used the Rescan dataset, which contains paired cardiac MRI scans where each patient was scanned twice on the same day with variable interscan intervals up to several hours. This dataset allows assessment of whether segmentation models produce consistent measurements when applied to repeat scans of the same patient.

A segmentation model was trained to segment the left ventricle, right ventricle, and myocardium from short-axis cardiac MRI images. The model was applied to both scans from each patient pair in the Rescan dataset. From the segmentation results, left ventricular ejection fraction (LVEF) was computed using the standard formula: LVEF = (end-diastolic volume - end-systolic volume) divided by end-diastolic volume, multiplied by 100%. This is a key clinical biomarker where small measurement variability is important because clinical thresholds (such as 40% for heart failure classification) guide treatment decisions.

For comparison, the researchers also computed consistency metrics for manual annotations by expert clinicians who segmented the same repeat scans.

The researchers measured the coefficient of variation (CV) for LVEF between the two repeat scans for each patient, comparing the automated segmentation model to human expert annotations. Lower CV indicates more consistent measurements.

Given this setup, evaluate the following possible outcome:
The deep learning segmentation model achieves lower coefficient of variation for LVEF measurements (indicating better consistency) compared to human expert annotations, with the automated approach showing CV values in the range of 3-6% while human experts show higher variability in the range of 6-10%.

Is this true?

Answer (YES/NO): NO